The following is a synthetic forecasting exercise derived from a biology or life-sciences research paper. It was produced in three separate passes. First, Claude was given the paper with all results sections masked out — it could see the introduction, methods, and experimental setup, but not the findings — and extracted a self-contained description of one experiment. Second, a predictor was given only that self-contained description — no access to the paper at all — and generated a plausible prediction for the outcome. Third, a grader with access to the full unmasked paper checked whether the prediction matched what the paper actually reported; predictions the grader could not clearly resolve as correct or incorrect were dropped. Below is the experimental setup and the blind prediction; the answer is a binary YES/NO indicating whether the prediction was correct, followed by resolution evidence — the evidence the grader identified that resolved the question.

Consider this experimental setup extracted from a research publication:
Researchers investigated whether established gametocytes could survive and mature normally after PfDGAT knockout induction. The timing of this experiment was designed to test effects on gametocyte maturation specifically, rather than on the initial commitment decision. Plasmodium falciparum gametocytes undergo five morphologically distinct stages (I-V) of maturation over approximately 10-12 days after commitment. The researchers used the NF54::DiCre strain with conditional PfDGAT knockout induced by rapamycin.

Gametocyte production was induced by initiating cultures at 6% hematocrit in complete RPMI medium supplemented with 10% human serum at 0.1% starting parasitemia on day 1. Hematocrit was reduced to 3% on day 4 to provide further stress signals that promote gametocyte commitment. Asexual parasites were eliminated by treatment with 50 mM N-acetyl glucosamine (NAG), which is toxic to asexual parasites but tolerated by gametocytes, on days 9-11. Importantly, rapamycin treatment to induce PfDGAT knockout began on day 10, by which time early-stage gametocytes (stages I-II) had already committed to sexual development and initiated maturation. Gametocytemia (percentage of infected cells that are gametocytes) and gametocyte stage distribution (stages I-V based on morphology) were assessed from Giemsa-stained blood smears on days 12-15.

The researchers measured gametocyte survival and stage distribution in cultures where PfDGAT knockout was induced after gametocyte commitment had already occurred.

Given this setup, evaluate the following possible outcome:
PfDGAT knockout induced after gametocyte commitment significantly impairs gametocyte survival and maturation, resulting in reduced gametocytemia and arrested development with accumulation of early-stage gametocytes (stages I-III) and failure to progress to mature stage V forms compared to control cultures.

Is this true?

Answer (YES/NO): NO